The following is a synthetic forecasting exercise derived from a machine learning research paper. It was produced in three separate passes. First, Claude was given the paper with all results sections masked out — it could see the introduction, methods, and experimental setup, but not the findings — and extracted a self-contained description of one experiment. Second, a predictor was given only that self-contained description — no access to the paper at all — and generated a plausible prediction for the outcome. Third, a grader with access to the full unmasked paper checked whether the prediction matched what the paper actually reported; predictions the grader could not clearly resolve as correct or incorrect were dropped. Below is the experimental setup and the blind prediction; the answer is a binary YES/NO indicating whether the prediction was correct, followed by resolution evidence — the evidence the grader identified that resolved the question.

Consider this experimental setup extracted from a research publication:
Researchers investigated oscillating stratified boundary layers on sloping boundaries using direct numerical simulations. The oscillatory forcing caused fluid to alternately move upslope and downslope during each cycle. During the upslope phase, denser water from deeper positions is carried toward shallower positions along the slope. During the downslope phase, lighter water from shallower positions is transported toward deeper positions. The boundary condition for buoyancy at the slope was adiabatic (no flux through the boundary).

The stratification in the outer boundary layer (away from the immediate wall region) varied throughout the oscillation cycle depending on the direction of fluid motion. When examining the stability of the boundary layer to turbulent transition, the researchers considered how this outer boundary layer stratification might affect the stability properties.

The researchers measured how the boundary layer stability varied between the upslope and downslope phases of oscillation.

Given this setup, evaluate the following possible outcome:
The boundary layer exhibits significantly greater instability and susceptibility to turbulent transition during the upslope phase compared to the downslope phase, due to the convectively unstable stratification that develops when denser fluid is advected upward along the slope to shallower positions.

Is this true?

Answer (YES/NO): YES